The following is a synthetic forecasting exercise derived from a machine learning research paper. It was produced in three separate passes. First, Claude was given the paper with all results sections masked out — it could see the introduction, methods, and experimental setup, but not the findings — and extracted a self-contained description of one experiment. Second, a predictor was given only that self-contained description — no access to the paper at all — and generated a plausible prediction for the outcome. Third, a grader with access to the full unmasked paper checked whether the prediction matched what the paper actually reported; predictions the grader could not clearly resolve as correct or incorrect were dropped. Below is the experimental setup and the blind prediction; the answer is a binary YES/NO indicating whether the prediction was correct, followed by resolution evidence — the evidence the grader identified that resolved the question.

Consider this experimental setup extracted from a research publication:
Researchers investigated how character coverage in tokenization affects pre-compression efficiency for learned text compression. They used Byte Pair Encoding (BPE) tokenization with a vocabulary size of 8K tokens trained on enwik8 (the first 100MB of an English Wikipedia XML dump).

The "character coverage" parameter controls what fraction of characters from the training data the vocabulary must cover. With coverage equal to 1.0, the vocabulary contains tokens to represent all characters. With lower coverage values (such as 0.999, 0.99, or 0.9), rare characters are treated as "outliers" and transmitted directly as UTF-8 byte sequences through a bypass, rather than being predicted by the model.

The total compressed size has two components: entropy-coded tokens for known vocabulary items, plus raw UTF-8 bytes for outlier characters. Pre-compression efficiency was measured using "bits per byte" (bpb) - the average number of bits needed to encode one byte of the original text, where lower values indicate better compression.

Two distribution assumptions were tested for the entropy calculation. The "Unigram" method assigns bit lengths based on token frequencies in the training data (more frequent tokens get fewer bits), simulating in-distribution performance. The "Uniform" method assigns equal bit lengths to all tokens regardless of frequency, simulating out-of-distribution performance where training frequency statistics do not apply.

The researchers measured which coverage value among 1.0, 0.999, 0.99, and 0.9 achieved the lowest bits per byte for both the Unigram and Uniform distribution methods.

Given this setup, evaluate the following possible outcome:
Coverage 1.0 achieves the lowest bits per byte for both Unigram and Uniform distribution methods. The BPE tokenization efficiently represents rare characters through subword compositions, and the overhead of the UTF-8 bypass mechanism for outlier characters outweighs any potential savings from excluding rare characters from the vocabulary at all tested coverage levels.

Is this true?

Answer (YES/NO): NO